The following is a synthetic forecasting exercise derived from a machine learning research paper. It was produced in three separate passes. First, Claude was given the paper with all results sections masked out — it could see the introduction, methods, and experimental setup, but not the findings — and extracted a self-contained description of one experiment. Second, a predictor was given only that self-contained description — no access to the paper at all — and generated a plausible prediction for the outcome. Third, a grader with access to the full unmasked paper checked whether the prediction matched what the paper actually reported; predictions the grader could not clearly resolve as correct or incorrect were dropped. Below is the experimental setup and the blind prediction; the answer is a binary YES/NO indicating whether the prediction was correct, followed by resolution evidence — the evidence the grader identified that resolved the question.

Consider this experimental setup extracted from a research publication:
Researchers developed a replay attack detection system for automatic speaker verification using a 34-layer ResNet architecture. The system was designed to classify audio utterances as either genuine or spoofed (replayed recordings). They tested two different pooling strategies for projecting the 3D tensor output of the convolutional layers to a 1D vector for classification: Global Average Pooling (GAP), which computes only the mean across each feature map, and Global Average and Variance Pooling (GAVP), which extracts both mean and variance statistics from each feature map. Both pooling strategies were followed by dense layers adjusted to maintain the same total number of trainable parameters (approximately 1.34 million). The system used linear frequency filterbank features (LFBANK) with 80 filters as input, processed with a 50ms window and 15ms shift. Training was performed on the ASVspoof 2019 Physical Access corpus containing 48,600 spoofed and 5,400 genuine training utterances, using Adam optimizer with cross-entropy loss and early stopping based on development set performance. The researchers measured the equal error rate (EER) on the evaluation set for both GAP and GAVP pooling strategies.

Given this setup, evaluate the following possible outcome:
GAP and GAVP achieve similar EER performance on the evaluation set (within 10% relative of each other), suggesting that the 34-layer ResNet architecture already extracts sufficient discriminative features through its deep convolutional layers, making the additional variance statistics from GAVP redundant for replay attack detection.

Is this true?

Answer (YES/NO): NO